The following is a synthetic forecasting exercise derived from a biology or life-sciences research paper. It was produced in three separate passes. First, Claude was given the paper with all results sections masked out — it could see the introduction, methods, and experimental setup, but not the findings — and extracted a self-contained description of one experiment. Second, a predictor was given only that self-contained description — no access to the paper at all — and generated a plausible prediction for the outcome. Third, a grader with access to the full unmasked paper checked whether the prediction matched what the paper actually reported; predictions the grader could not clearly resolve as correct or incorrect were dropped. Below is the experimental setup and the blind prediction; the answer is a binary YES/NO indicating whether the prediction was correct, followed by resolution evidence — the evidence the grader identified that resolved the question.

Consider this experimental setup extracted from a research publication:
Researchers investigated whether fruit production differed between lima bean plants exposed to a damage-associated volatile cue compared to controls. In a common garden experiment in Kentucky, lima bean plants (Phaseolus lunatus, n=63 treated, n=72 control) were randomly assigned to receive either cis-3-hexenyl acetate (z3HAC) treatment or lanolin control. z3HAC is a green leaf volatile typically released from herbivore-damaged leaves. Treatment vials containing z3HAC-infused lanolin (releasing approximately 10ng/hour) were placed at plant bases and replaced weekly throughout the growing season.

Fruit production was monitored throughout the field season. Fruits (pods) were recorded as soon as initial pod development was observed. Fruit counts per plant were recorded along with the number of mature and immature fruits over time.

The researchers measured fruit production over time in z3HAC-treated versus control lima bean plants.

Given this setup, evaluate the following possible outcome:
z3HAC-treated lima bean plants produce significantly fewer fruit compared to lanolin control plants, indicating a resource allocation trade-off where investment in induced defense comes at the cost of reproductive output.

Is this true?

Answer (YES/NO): NO